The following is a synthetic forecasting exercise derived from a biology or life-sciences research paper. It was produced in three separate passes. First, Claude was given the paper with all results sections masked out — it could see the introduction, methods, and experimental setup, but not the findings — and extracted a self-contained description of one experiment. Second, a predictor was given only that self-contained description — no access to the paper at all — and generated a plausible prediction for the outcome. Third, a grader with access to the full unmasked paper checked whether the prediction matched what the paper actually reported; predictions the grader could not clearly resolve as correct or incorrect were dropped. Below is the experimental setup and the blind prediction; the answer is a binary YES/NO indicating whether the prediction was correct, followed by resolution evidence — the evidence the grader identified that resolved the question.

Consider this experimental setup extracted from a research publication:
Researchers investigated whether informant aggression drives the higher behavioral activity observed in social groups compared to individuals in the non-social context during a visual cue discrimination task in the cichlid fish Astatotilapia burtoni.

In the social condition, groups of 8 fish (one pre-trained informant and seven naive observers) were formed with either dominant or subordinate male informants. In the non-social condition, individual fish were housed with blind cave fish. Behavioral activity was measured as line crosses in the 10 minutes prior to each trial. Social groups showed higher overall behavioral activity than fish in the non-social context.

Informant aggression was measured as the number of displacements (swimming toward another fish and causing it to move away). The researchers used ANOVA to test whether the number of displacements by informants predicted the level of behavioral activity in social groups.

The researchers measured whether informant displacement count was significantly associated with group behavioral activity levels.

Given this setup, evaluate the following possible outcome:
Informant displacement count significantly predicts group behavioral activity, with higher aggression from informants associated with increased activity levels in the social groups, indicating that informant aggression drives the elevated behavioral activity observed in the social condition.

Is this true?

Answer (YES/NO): NO